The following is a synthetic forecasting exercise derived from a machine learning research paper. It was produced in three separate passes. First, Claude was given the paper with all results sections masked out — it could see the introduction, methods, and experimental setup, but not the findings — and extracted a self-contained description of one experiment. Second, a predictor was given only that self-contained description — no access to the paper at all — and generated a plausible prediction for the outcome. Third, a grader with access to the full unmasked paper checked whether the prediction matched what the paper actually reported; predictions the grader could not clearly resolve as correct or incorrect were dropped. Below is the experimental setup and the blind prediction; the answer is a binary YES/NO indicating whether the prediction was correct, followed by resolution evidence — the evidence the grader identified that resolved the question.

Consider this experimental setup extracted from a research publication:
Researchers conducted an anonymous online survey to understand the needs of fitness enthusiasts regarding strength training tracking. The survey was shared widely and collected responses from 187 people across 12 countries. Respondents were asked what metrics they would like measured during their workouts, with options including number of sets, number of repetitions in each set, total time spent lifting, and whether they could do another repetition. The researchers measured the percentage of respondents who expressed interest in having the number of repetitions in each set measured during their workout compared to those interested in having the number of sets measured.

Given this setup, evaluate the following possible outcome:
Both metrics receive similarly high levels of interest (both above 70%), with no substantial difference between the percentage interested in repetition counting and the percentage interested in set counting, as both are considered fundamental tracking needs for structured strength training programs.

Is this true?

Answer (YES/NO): NO